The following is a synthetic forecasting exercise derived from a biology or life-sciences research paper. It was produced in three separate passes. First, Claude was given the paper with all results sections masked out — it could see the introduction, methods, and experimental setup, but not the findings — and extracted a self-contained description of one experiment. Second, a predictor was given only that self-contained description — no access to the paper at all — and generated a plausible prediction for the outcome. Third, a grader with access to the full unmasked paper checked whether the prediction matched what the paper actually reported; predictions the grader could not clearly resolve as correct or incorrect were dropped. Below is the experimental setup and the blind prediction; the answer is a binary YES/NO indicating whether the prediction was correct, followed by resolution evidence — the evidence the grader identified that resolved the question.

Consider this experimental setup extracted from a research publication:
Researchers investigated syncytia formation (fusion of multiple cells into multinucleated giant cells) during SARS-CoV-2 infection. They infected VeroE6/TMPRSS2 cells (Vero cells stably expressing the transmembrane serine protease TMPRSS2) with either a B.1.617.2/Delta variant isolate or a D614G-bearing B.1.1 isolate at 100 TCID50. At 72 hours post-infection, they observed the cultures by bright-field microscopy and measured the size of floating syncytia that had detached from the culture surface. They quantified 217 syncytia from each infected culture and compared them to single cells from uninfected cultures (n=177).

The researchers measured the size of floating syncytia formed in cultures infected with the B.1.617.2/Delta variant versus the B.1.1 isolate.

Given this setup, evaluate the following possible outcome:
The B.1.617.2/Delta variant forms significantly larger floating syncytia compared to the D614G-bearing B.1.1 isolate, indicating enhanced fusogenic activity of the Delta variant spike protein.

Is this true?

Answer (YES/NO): YES